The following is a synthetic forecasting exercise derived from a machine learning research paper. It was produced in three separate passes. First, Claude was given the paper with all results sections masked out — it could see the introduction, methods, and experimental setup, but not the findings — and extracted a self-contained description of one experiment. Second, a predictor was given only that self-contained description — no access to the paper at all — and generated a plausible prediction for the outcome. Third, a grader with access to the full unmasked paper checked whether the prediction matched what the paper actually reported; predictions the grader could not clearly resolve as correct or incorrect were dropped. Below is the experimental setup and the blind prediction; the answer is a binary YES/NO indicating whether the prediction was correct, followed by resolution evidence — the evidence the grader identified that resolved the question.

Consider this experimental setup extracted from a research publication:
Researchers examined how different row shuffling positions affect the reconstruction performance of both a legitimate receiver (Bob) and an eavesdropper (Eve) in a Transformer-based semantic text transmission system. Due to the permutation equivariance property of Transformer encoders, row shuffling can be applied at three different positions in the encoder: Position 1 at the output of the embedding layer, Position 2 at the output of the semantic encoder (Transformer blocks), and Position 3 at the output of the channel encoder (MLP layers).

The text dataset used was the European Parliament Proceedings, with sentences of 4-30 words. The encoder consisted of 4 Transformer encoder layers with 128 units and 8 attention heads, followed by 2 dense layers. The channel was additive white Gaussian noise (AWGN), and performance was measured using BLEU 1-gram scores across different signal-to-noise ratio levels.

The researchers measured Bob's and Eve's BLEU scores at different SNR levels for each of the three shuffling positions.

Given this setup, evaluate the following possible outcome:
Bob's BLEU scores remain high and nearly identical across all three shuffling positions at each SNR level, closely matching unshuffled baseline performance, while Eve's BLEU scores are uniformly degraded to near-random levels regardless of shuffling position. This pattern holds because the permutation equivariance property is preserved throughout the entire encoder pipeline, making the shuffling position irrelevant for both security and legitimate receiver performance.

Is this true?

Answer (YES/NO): NO